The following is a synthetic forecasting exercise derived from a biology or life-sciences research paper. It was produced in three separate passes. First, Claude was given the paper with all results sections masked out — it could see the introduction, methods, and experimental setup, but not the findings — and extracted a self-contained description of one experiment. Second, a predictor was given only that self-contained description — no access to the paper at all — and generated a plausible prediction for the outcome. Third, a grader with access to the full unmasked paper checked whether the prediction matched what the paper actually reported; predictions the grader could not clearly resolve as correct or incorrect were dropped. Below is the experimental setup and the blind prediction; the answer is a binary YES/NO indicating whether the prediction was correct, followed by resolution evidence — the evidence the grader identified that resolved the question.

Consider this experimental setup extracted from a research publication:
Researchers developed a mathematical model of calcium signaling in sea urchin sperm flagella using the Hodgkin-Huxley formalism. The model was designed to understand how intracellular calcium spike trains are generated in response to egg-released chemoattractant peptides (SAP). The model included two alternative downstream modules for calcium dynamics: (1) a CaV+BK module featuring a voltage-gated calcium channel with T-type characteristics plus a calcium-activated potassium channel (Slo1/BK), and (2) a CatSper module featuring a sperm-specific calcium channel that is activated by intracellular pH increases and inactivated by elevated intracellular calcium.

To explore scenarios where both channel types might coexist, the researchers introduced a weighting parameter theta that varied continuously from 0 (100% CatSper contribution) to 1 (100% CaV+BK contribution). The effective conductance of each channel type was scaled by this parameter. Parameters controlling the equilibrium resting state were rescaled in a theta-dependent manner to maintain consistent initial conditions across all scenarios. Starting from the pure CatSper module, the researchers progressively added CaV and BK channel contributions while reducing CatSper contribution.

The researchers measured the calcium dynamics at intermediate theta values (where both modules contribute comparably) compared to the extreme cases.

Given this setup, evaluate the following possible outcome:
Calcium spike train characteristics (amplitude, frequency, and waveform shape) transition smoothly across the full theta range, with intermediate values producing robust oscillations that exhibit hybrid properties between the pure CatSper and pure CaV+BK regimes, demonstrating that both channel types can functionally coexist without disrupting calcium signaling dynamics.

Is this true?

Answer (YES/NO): NO